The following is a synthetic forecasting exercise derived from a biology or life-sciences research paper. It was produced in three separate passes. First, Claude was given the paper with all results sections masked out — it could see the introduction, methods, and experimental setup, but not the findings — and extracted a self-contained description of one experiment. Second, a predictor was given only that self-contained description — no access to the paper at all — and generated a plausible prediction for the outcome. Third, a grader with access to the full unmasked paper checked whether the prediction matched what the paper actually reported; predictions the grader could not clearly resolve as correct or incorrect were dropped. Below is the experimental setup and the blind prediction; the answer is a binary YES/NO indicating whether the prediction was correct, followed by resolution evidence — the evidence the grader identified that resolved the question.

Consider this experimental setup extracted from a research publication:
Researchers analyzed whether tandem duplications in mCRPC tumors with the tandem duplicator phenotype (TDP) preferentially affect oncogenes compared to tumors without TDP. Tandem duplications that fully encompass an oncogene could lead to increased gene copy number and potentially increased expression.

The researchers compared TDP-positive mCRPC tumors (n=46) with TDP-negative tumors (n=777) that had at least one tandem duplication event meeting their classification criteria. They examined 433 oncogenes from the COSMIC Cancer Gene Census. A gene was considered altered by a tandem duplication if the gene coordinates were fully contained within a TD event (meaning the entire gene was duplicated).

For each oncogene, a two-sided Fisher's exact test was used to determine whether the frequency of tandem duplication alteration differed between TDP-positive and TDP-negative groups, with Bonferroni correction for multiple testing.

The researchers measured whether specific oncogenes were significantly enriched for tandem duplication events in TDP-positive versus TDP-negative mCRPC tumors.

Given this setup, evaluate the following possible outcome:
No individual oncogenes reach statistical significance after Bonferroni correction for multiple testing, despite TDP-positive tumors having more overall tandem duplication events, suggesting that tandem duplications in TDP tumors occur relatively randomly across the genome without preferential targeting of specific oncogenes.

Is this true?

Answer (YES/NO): NO